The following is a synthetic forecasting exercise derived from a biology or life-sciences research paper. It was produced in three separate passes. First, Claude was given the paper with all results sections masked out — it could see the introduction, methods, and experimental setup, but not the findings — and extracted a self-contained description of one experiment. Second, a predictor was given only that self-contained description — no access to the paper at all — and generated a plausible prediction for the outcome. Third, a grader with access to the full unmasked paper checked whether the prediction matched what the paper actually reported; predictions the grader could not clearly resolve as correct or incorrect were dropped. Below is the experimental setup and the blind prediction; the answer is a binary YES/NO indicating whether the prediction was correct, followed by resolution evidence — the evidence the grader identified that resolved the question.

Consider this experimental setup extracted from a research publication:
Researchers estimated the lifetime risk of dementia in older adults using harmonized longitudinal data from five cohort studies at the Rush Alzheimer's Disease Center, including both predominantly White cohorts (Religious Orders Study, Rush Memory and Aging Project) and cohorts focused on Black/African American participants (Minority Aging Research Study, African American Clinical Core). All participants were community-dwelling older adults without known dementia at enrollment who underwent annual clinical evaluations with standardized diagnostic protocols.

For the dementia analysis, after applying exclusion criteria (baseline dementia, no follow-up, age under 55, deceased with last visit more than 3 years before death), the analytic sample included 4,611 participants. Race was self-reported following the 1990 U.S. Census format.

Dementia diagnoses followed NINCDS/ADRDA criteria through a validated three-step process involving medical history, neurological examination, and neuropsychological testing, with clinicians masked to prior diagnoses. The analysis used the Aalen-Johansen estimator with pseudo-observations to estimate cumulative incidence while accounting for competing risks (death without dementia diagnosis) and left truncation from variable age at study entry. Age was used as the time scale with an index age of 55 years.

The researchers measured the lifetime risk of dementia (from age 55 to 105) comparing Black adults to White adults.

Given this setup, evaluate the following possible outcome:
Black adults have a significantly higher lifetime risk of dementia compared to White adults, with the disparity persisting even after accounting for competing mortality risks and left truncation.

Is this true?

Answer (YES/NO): NO